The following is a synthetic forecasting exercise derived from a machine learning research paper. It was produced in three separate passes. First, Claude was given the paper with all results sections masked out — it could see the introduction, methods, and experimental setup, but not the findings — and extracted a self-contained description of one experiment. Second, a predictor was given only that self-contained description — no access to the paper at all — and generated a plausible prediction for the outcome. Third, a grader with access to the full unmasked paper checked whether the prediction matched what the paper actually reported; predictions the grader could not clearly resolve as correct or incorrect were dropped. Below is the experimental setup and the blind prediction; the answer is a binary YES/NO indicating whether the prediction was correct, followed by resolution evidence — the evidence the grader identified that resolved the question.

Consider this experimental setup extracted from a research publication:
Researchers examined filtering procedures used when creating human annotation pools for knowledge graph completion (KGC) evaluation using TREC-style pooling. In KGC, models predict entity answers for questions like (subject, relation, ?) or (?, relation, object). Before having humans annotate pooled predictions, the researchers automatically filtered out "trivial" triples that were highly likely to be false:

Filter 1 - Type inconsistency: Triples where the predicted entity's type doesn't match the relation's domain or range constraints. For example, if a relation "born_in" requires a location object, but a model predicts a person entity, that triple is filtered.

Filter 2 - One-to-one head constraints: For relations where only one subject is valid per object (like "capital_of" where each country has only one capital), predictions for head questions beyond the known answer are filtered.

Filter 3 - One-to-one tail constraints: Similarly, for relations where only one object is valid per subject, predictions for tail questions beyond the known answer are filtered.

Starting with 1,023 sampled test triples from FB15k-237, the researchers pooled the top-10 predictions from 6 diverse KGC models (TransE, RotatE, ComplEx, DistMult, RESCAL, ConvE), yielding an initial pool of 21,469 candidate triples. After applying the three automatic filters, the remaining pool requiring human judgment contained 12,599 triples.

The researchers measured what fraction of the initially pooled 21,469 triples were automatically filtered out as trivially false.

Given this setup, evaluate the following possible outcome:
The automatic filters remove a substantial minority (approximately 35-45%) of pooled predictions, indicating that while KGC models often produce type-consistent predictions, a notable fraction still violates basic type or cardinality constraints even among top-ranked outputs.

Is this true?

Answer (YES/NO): YES